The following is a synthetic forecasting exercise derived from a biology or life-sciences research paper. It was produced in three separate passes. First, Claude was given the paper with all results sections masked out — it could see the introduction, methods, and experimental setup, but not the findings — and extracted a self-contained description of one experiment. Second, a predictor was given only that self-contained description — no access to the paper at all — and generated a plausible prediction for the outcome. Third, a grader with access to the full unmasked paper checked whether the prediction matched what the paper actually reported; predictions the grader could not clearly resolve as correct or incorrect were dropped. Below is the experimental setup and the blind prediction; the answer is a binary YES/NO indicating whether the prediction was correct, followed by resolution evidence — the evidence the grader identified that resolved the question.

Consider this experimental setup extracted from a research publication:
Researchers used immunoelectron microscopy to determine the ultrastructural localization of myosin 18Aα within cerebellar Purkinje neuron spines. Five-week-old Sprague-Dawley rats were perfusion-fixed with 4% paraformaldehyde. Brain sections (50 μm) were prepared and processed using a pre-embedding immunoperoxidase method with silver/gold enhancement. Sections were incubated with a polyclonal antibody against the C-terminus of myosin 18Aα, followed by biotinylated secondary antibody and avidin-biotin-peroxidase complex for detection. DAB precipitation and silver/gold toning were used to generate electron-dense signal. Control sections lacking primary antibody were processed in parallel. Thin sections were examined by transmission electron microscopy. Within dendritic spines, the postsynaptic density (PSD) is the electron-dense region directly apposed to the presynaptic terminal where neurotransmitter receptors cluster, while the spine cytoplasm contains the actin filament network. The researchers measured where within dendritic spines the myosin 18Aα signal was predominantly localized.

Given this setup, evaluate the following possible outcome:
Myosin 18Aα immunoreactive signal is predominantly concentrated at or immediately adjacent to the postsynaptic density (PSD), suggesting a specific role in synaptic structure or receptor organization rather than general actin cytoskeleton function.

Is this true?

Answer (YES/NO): NO